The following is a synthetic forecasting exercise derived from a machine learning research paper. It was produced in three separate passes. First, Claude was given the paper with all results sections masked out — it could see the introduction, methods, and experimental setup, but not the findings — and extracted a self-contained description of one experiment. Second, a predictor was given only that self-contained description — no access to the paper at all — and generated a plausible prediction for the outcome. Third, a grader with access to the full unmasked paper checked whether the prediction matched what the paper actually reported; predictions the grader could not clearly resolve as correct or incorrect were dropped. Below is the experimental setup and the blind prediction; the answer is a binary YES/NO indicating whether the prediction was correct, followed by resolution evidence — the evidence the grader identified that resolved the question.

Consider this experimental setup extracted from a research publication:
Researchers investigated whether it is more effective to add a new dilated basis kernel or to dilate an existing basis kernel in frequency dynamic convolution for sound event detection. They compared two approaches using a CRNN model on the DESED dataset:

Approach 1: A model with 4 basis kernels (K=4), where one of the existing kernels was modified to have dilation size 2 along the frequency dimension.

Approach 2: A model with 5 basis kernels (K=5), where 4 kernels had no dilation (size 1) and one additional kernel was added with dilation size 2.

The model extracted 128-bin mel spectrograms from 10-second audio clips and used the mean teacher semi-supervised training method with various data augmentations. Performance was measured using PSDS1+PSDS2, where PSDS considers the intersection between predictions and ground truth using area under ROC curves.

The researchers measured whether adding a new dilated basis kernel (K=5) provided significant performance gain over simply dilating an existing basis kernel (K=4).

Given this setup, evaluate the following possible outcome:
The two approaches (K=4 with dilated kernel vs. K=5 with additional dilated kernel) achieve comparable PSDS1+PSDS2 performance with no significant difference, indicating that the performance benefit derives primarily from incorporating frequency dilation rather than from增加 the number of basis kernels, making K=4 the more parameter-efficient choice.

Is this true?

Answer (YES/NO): YES